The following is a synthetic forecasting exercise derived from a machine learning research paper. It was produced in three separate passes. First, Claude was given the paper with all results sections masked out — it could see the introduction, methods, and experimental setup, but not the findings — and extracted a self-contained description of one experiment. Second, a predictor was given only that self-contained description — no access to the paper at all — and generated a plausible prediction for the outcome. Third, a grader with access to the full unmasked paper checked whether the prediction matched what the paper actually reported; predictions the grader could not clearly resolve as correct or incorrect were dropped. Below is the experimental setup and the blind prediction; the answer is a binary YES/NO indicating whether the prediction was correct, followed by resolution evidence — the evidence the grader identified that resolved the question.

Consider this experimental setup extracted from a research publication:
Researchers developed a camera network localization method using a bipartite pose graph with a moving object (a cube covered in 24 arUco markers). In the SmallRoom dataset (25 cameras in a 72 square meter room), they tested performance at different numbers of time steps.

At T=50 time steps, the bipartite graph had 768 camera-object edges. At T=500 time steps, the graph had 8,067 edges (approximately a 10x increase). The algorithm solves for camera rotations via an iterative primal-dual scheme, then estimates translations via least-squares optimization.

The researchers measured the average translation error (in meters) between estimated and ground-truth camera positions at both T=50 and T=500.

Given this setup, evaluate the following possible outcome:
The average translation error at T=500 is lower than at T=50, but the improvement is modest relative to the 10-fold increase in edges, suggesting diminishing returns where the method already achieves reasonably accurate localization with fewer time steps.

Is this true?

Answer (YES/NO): NO